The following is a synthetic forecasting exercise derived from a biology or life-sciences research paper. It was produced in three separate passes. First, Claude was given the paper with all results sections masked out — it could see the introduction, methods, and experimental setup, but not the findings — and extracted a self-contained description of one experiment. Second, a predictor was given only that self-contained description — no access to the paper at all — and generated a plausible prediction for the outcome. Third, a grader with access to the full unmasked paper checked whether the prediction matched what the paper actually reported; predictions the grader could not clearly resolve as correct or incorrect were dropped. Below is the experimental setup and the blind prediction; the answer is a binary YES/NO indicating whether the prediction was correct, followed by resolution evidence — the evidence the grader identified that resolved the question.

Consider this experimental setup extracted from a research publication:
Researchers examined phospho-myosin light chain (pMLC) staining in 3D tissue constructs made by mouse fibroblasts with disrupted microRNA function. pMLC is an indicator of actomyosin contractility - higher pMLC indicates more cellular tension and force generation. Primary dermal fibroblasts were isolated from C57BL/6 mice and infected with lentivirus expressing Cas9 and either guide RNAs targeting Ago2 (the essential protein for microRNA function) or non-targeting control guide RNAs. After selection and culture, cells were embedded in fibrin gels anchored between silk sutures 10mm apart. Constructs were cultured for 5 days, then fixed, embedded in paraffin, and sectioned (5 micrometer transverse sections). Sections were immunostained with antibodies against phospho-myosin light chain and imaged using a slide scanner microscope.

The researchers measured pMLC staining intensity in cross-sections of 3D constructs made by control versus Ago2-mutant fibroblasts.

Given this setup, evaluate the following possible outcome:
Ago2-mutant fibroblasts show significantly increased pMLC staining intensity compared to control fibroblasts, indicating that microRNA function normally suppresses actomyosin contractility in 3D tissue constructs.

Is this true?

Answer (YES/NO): YES